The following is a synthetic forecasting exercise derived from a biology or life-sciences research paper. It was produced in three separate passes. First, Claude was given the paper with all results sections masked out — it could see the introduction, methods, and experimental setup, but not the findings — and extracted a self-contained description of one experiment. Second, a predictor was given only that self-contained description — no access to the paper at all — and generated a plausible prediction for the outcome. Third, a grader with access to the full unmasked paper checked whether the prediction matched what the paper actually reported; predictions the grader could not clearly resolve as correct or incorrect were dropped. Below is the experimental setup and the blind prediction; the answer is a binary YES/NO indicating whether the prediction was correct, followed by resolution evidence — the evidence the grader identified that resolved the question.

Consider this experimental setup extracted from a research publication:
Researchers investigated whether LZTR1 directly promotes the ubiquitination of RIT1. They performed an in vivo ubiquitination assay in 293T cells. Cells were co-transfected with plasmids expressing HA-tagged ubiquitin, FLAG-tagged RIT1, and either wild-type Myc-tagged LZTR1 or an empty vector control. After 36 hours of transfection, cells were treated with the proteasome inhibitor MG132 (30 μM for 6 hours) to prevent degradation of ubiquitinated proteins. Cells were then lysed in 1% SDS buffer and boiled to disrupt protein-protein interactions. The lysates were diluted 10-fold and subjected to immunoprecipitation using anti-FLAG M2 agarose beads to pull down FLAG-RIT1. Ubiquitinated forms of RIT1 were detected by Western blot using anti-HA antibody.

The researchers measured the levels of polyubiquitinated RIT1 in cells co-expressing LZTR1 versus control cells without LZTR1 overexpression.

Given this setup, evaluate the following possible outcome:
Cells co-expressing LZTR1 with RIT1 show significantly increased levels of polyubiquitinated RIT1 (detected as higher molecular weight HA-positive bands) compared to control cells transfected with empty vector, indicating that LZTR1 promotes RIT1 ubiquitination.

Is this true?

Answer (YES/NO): YES